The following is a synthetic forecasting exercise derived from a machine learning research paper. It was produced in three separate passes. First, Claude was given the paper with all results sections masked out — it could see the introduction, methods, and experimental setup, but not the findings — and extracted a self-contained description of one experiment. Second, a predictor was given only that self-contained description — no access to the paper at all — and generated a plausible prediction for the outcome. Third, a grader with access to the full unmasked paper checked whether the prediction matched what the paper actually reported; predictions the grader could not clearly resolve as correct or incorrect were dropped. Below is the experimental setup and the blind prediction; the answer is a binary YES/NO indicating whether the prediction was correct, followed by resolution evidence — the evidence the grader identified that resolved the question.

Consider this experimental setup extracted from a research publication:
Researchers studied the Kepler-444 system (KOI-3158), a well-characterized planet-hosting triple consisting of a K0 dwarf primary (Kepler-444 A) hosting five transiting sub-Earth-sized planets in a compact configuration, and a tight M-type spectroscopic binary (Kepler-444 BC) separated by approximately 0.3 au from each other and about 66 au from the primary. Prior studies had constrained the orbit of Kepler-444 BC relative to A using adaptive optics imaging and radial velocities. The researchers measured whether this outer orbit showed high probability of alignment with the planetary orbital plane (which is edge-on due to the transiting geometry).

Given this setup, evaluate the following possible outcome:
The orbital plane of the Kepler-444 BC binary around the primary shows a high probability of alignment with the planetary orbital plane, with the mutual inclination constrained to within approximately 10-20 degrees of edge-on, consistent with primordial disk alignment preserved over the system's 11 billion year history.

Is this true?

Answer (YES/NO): NO